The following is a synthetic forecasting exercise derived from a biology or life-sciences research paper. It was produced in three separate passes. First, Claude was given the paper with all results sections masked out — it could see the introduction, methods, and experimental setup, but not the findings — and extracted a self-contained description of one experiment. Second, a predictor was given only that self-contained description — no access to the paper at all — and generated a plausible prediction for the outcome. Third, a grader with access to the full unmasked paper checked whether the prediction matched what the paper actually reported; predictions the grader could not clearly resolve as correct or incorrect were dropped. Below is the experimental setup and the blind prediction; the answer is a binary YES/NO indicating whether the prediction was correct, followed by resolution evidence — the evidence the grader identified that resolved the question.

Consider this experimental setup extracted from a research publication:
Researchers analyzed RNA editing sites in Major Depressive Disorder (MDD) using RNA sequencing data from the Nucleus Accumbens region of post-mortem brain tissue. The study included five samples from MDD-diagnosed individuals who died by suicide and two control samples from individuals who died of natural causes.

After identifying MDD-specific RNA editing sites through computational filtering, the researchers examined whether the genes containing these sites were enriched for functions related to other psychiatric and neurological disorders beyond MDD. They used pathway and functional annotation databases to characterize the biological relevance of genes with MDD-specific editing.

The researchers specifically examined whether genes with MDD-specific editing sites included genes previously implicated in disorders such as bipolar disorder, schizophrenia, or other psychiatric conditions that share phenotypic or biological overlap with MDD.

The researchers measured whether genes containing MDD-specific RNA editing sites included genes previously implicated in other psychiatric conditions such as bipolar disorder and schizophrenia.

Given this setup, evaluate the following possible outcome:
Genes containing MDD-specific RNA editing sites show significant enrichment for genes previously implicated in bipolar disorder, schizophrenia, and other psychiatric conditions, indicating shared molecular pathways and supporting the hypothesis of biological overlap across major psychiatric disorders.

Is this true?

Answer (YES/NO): NO